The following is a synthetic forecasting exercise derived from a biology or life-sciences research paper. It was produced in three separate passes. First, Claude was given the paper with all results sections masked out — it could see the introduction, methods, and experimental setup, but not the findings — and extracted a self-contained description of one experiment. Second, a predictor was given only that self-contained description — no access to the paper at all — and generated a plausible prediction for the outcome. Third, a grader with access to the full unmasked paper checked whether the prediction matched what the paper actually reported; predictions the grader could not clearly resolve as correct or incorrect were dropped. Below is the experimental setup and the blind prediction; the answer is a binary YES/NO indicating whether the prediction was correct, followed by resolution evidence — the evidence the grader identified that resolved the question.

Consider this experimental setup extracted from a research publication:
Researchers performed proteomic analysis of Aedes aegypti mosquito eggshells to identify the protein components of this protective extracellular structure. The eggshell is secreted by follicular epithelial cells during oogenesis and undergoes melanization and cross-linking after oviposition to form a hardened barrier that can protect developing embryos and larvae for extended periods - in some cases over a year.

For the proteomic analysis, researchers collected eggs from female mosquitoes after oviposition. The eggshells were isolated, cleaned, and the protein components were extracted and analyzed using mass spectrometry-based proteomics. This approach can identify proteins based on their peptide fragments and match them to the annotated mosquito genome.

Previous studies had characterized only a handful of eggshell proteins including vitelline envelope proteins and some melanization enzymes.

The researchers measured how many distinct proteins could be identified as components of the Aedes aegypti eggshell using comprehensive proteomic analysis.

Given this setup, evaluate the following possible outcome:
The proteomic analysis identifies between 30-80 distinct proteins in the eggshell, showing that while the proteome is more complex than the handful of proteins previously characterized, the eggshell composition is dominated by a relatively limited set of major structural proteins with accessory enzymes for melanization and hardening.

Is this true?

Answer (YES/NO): NO